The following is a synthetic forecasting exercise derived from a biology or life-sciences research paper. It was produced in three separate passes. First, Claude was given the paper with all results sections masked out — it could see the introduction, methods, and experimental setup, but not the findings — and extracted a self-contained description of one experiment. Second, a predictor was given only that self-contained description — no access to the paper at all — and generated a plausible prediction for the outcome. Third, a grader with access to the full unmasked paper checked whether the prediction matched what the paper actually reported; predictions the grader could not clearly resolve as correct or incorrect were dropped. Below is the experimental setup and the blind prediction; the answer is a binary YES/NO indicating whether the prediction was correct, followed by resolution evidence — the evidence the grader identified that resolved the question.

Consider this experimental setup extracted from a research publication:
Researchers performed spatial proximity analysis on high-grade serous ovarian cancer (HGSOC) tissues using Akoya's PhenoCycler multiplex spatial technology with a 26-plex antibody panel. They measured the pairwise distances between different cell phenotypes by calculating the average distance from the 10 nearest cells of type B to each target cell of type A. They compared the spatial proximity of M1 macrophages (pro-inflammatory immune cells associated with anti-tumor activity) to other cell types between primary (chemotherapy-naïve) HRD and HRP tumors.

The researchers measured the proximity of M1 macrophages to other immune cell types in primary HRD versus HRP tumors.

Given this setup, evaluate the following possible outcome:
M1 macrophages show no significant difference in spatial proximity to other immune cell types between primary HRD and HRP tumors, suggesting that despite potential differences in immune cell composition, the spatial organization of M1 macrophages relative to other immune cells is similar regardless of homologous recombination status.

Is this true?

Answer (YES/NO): NO